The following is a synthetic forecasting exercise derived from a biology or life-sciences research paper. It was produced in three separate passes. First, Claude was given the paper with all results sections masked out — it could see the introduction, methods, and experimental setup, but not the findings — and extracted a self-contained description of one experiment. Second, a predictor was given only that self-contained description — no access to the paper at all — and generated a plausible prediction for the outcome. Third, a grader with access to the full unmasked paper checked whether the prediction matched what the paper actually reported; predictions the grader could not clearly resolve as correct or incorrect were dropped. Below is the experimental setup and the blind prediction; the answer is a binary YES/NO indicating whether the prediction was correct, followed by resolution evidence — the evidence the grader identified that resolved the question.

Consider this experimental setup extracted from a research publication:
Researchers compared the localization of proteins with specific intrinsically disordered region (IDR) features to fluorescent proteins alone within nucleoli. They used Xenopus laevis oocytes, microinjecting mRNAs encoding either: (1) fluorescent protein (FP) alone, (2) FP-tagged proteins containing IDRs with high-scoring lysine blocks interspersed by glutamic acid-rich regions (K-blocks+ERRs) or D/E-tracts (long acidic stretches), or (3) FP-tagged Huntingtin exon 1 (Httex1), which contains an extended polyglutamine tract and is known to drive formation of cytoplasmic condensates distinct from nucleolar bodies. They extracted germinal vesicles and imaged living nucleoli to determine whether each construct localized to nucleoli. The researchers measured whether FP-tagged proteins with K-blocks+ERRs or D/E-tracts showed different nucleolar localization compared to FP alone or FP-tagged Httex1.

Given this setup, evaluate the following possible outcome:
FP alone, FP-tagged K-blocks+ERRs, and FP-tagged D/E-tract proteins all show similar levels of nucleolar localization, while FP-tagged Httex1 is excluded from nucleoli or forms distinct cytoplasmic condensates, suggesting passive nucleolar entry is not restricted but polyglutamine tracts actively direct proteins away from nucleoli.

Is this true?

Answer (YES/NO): NO